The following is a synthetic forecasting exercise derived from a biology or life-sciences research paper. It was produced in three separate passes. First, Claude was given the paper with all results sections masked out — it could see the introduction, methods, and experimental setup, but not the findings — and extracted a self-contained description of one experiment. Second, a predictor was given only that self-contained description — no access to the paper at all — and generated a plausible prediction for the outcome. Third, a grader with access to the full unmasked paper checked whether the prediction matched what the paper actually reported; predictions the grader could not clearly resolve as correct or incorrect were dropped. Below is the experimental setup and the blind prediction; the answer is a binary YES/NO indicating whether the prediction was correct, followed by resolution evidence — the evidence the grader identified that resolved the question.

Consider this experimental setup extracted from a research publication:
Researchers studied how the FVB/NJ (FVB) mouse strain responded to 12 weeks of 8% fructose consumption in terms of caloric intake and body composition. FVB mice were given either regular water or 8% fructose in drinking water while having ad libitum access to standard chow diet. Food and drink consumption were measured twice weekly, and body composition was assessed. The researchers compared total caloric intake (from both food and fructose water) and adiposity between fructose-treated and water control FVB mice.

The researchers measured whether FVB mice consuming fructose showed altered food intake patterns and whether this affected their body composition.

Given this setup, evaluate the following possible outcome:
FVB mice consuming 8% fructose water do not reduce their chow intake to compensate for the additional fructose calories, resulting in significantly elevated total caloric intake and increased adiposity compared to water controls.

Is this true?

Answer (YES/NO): NO